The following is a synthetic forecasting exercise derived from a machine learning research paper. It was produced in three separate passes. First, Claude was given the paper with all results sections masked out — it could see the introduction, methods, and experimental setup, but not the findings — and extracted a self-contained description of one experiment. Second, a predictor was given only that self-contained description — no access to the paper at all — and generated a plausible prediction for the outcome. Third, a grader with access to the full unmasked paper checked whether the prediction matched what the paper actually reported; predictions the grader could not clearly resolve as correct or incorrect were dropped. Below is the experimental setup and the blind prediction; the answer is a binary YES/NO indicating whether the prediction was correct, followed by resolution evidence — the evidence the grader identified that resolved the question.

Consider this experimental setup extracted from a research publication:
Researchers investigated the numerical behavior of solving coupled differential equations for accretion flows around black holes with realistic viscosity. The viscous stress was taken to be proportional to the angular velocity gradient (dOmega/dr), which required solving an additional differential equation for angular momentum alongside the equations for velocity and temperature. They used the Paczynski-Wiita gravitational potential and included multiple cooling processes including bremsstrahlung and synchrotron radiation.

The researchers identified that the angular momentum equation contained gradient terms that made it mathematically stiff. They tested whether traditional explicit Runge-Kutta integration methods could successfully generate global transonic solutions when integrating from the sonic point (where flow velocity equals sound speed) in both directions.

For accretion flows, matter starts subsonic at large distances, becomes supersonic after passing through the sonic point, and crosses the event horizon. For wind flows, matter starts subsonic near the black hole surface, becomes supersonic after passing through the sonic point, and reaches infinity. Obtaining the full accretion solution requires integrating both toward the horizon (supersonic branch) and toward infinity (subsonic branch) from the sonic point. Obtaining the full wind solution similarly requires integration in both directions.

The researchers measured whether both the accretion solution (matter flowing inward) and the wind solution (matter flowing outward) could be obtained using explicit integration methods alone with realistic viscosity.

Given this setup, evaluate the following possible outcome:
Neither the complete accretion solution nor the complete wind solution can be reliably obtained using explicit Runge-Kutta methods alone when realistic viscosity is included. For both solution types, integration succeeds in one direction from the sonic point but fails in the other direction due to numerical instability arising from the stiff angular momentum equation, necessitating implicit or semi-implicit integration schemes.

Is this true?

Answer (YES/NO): NO